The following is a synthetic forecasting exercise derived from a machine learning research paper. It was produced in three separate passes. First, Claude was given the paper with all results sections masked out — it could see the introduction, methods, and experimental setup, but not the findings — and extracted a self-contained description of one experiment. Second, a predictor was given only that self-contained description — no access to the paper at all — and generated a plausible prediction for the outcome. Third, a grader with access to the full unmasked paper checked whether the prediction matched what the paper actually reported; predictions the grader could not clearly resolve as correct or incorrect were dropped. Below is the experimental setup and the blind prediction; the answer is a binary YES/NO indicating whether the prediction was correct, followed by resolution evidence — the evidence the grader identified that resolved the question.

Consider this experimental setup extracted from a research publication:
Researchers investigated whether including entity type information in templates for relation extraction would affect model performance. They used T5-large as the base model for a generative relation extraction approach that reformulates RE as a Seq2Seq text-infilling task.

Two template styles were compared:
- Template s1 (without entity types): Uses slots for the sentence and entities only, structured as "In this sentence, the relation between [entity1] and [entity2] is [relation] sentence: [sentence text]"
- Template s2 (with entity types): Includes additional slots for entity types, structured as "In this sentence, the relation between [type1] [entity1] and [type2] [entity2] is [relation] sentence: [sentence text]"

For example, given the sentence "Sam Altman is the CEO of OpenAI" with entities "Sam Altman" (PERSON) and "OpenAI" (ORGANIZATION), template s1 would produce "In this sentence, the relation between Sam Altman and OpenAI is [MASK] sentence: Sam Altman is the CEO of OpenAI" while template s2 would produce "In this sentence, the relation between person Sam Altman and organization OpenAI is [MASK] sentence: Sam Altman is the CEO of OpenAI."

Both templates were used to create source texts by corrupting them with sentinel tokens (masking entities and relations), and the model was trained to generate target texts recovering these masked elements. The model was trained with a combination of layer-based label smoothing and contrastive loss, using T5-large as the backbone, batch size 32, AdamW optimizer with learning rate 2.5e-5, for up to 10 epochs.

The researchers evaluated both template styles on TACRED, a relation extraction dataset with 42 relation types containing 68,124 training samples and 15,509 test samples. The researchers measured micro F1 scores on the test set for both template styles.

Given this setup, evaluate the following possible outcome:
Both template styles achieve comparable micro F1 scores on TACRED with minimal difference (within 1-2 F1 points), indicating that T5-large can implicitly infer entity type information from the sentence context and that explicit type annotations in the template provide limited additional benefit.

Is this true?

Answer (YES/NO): YES